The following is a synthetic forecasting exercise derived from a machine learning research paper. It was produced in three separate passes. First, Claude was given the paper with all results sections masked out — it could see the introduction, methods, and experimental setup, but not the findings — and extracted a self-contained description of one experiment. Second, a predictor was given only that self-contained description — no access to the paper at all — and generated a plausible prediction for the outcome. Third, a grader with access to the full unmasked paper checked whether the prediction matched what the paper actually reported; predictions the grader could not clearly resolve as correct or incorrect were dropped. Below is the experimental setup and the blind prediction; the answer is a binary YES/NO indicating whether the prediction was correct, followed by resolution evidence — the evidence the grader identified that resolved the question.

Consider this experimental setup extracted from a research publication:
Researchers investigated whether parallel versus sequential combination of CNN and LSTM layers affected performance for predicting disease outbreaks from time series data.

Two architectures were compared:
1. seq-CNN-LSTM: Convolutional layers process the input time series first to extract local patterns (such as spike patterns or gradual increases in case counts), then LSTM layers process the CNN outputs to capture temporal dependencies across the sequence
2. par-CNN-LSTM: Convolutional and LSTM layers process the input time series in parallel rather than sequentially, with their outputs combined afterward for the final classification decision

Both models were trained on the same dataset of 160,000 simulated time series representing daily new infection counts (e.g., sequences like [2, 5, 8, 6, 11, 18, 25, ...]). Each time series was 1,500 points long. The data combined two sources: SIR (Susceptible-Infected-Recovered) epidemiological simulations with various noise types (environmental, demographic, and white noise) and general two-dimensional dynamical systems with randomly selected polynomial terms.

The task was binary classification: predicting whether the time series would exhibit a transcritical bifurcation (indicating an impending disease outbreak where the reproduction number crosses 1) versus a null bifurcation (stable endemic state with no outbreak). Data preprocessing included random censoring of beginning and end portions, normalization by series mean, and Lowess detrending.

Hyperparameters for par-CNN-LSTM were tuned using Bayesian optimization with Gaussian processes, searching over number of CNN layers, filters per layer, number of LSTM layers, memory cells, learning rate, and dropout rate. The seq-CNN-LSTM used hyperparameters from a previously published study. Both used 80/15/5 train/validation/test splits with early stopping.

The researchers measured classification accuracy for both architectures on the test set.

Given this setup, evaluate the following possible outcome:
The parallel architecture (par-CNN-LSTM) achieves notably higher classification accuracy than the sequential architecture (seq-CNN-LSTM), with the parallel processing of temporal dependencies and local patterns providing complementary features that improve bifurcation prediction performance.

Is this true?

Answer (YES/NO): NO